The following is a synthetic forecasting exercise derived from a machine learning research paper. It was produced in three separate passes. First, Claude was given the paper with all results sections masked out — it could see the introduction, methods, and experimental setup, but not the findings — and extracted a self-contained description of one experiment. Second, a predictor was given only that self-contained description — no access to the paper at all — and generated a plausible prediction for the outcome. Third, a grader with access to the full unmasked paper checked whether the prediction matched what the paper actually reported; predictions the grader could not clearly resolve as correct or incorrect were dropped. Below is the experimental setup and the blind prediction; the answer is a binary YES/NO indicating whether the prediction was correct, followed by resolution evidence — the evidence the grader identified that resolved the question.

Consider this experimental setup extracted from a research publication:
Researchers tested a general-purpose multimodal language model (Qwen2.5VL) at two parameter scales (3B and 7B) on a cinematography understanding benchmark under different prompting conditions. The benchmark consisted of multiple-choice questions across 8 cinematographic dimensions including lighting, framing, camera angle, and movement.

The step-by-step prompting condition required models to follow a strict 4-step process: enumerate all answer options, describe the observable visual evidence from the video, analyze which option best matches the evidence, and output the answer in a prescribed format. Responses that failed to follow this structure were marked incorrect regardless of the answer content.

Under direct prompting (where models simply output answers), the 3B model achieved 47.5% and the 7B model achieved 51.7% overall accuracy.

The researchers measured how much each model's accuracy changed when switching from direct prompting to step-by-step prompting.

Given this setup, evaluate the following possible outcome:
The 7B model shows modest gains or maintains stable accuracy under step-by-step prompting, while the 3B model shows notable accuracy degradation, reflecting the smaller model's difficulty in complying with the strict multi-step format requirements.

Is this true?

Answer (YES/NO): NO